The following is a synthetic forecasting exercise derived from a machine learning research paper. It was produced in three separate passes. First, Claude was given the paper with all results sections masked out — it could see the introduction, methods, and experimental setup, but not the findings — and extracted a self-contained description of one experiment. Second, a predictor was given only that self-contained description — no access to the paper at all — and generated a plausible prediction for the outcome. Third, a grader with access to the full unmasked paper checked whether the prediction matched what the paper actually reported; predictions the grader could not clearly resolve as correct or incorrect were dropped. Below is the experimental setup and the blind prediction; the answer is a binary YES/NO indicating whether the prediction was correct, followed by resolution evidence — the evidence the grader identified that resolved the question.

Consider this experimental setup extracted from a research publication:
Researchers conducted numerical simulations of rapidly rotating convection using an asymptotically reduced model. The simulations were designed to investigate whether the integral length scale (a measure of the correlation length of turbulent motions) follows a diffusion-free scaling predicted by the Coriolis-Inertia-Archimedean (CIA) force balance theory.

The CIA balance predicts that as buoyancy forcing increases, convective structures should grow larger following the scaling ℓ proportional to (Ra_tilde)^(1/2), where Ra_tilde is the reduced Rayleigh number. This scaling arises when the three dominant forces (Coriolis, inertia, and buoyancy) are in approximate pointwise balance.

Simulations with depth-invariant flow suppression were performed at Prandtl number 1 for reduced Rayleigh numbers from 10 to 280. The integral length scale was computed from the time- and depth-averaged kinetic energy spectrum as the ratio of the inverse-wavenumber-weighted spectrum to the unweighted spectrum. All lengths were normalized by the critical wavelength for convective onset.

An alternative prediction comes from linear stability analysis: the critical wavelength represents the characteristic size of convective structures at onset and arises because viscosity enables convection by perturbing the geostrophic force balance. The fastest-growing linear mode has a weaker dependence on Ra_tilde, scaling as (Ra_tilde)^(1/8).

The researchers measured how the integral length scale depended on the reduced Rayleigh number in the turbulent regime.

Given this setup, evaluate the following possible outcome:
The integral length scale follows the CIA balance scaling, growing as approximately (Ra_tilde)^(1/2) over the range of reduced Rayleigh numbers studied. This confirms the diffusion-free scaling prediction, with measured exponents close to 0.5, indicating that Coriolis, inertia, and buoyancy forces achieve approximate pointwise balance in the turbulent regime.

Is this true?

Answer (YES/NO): NO